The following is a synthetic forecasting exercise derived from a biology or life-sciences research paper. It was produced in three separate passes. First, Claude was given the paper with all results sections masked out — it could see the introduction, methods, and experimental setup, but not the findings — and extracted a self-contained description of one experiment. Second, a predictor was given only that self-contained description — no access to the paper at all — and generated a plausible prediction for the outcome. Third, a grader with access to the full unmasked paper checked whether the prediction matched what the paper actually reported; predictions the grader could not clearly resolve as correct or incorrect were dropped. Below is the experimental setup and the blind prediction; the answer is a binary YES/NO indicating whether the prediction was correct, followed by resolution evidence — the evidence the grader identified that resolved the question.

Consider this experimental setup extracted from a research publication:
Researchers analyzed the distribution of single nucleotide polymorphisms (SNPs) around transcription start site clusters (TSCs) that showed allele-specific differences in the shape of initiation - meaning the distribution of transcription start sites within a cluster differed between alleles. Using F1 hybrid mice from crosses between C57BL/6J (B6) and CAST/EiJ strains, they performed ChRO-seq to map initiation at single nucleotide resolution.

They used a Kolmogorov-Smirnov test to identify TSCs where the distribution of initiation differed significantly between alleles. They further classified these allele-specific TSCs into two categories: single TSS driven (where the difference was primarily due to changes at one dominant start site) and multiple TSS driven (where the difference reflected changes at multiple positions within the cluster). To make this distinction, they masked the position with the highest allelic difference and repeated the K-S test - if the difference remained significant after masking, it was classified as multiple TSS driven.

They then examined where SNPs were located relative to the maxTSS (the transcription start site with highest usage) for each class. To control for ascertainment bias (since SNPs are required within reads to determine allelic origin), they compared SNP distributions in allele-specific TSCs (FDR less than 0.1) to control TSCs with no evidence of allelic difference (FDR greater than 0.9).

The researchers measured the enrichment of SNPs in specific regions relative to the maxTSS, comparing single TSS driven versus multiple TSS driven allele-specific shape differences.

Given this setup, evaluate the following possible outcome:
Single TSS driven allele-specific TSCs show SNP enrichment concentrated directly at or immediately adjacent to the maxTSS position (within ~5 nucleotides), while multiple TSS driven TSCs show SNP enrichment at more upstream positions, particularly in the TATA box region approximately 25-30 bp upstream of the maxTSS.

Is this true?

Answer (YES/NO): NO